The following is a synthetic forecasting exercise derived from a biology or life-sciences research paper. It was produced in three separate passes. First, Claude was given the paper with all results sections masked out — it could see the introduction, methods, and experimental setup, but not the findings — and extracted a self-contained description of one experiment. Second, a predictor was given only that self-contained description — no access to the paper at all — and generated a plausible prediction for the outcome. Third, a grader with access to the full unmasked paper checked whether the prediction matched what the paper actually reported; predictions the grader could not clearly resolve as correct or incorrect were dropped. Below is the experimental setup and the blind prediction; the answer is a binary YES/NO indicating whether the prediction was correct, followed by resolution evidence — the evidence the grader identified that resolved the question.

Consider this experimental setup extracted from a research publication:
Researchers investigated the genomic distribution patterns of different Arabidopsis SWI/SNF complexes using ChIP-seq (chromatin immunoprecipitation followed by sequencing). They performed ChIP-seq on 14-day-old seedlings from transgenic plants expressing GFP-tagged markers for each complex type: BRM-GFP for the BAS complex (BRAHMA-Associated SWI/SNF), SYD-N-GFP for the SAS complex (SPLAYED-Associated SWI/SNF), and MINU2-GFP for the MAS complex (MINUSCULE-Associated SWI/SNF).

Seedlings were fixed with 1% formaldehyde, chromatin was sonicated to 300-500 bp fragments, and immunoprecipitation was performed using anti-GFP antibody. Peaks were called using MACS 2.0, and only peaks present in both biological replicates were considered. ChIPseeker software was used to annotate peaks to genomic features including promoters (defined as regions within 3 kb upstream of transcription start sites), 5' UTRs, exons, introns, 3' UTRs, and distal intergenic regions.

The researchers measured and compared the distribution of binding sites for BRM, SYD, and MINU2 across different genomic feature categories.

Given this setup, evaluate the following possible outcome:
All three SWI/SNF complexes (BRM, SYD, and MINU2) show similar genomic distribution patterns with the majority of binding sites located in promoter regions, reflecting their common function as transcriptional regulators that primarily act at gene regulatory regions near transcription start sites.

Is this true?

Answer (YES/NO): NO